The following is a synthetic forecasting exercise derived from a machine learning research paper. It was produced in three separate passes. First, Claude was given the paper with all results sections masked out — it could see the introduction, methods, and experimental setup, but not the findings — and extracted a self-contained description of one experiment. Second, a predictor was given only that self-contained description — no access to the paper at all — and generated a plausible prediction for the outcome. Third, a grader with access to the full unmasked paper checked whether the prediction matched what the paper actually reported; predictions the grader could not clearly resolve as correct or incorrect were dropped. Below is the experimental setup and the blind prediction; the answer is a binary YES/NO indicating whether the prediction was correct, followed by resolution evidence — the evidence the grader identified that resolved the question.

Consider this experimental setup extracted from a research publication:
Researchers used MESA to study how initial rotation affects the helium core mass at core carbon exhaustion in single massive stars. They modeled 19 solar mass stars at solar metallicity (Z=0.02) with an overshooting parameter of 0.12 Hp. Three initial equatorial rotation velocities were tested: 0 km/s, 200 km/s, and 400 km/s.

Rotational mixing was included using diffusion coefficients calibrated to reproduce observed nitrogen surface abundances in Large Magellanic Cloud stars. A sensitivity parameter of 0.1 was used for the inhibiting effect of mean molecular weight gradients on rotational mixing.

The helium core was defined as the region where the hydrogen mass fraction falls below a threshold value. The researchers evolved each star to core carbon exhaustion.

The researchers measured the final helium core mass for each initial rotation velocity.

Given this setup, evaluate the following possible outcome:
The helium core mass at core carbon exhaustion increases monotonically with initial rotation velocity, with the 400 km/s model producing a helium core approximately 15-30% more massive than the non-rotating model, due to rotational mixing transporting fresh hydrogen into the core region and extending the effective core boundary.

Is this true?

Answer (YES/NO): NO